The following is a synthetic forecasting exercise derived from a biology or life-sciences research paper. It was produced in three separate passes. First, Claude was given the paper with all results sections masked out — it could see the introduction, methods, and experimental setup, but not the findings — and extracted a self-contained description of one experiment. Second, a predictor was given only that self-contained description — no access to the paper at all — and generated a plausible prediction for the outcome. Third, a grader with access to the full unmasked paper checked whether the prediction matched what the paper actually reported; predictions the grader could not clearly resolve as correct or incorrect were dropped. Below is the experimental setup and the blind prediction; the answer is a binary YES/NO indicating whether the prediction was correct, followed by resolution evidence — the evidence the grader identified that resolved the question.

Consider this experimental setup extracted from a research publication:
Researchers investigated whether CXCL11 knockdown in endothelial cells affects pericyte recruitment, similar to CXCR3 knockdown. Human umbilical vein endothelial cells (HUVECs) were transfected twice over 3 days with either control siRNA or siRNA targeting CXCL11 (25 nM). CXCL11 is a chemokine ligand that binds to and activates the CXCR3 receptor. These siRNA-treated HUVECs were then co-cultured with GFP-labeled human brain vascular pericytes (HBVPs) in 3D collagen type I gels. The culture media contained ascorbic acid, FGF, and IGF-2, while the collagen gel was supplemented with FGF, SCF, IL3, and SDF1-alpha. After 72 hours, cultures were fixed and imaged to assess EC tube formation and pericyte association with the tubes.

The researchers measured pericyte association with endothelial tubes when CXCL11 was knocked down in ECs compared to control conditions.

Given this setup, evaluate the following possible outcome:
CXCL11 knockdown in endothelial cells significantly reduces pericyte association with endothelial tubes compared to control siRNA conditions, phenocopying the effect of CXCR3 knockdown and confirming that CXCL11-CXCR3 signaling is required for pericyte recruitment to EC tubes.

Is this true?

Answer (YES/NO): YES